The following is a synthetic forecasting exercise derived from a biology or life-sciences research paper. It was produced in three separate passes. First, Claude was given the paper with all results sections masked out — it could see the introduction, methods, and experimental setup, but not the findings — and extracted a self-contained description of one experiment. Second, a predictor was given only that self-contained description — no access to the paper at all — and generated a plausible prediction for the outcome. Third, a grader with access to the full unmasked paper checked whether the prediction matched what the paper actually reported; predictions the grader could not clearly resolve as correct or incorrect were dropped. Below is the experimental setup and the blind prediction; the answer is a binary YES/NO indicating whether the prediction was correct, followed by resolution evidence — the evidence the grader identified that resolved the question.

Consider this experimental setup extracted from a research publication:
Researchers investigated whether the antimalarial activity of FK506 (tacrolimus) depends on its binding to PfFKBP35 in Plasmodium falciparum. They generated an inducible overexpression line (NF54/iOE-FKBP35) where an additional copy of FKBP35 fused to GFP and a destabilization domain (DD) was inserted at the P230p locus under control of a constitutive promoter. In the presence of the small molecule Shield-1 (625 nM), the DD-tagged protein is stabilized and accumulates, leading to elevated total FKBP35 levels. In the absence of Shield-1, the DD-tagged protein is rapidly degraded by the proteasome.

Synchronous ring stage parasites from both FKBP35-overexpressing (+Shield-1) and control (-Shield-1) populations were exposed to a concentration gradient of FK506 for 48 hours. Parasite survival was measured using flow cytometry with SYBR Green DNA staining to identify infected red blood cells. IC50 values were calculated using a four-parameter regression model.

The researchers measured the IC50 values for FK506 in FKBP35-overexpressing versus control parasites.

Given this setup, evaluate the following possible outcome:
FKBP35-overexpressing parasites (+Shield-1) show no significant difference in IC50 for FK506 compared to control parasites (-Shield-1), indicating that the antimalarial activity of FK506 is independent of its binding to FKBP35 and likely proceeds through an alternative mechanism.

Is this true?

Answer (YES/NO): YES